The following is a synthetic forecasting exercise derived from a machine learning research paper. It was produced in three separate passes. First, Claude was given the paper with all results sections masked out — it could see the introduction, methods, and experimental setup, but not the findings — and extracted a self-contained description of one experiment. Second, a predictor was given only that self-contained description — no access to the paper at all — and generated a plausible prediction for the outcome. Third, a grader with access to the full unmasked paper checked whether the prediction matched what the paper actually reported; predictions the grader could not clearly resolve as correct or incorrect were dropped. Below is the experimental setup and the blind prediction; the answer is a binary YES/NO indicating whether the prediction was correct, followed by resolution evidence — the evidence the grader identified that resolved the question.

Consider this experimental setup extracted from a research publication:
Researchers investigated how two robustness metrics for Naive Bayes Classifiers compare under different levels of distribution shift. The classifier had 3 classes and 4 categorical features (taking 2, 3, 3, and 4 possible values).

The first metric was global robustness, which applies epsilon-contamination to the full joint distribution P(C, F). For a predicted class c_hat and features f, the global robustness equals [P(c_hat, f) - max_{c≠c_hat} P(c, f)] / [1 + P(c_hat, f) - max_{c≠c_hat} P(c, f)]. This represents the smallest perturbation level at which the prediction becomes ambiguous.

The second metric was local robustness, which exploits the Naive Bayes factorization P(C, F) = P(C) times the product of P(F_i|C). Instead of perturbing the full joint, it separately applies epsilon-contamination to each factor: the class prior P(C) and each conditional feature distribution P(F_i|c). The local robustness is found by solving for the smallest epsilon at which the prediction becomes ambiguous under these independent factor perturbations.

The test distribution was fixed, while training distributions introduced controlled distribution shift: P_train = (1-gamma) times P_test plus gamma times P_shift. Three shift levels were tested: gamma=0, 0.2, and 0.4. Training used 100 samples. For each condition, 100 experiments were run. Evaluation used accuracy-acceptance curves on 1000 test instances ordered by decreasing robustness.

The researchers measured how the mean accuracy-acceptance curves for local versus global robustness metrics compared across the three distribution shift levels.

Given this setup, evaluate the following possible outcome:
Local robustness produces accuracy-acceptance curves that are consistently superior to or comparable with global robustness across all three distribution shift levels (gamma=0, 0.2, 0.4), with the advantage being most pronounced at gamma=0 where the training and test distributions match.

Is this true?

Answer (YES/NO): NO